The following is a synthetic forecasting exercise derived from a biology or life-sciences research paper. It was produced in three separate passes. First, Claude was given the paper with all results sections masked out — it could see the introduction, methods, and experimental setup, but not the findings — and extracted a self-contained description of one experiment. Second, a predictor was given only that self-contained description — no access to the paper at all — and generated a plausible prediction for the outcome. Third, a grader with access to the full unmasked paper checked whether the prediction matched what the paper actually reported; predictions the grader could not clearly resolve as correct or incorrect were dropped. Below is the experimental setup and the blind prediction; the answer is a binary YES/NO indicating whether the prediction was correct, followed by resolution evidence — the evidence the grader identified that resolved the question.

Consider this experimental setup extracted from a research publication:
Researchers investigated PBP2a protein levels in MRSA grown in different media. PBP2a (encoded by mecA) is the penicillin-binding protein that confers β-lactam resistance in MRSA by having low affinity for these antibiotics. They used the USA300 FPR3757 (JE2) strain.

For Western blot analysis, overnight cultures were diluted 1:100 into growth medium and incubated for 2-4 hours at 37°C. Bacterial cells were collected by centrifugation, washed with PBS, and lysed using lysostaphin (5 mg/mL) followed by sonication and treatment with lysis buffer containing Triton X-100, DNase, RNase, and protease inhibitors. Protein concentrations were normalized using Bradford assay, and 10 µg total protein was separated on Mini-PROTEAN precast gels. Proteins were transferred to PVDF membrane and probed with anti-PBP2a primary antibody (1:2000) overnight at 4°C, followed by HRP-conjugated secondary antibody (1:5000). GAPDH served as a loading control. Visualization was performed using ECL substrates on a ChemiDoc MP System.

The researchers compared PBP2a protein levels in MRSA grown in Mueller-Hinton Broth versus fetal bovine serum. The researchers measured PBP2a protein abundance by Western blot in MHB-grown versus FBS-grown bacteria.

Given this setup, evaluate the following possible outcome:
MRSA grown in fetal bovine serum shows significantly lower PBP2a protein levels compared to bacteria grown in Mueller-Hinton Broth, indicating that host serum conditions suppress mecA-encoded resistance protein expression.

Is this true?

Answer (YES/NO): YES